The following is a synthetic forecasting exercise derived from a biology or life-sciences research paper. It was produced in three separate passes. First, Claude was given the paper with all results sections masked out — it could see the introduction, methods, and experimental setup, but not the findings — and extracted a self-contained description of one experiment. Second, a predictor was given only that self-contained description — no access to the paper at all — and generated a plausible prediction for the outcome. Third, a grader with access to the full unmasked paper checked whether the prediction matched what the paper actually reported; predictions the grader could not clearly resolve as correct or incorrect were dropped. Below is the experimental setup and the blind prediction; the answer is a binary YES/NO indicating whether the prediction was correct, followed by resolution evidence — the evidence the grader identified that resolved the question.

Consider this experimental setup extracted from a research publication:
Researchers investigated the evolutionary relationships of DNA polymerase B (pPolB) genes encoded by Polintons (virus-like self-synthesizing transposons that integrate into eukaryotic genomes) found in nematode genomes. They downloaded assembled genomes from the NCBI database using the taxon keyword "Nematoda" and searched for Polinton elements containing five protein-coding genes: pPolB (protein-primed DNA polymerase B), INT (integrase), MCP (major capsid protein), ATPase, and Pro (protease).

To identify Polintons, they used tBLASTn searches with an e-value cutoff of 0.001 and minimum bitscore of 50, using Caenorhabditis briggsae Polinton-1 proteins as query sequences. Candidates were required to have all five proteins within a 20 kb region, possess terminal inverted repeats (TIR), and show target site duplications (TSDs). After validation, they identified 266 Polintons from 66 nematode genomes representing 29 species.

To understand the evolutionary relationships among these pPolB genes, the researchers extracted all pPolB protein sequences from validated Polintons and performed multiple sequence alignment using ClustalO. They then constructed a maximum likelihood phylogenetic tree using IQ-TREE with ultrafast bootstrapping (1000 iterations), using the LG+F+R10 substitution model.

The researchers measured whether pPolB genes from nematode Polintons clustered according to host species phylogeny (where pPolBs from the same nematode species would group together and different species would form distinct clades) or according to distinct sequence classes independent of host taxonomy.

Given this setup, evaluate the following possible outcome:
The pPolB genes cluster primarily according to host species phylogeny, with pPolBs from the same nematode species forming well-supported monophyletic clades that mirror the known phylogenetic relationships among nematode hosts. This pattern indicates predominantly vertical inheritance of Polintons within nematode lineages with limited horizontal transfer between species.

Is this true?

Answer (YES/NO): NO